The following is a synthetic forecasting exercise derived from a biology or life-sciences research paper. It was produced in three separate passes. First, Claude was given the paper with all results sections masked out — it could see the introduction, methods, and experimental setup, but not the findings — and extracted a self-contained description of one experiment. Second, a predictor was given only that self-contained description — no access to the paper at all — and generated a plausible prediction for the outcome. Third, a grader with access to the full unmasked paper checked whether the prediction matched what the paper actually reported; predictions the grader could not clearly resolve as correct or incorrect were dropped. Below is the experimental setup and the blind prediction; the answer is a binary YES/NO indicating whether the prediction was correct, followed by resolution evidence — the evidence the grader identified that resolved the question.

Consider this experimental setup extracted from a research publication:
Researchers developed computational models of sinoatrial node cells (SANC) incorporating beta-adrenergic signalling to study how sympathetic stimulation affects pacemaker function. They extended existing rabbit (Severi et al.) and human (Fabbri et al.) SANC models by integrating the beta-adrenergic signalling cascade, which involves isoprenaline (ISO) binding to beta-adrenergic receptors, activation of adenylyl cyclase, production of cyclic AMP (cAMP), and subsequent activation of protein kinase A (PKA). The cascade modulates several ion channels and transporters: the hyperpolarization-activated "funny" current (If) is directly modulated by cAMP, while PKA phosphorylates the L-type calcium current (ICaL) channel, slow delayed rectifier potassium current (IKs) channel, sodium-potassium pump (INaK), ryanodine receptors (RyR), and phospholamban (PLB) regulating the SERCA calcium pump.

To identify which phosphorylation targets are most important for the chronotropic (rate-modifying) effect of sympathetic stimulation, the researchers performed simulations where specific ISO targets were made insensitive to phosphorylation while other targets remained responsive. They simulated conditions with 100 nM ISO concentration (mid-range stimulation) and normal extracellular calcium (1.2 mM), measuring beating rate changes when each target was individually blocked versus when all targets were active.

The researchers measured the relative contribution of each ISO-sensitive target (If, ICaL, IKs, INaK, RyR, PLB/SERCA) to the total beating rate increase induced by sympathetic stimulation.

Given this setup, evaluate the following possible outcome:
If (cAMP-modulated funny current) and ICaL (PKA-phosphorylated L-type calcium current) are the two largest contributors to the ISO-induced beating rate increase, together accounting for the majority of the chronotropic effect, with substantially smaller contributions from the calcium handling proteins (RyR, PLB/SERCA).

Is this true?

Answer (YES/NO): NO